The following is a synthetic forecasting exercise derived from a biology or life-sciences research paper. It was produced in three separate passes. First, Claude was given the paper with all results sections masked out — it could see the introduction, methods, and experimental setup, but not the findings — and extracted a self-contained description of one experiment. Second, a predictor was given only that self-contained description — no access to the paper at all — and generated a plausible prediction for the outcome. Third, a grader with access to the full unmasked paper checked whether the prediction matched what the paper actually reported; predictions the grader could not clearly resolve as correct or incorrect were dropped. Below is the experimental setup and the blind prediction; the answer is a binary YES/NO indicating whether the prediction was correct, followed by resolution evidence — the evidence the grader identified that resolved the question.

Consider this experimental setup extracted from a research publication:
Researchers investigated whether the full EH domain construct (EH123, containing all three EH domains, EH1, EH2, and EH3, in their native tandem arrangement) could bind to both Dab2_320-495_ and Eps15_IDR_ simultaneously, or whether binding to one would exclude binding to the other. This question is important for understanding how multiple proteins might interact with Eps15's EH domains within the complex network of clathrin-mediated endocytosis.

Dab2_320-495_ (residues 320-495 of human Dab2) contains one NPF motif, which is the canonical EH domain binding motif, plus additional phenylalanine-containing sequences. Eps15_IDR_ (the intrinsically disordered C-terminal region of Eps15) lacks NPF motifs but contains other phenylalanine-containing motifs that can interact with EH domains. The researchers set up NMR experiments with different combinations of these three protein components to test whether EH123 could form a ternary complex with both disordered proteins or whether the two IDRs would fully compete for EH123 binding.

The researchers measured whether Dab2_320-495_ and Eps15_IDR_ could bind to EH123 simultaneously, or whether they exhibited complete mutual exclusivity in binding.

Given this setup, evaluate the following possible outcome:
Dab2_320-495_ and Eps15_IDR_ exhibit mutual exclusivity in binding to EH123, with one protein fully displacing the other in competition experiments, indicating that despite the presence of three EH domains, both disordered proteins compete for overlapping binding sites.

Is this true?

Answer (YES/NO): NO